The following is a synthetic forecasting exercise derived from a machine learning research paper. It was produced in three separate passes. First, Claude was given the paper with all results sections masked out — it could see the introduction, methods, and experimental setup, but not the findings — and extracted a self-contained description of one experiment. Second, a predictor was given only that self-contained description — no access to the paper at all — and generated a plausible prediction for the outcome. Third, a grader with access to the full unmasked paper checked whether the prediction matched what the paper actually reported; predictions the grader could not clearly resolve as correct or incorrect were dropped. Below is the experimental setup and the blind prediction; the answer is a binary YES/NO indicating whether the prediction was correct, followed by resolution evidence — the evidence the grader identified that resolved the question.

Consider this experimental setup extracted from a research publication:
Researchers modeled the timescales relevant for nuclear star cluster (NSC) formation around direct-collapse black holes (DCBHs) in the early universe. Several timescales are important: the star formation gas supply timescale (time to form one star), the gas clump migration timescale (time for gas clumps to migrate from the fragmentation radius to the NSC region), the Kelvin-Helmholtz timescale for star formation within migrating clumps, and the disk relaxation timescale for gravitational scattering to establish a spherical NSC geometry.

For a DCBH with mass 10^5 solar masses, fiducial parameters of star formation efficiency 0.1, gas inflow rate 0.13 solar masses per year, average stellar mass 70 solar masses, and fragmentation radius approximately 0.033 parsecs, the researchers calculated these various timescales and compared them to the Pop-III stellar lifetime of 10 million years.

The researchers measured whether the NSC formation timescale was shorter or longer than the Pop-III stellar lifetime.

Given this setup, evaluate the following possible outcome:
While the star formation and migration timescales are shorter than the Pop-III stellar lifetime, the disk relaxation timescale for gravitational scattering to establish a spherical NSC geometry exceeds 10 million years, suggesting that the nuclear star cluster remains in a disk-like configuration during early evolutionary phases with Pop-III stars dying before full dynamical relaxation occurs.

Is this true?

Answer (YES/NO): NO